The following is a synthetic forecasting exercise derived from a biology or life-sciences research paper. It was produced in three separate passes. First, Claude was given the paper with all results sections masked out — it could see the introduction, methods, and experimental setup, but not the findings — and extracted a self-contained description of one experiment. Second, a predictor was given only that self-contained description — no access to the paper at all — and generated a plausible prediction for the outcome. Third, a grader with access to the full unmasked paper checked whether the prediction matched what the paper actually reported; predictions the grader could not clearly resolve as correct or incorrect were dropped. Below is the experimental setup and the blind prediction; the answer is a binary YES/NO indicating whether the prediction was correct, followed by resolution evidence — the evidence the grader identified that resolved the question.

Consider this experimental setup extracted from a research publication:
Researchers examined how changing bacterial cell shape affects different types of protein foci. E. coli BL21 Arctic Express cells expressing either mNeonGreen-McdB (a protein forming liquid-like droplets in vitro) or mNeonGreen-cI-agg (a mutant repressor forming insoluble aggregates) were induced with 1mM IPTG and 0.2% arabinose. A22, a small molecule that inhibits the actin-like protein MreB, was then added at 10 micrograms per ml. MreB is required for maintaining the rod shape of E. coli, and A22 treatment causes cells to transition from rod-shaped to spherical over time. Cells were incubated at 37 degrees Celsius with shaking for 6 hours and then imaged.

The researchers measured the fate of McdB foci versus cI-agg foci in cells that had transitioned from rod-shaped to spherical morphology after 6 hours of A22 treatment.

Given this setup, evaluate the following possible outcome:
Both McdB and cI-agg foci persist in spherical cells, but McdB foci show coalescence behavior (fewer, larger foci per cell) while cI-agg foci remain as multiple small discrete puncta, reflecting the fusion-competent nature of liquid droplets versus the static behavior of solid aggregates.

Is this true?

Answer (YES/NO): NO